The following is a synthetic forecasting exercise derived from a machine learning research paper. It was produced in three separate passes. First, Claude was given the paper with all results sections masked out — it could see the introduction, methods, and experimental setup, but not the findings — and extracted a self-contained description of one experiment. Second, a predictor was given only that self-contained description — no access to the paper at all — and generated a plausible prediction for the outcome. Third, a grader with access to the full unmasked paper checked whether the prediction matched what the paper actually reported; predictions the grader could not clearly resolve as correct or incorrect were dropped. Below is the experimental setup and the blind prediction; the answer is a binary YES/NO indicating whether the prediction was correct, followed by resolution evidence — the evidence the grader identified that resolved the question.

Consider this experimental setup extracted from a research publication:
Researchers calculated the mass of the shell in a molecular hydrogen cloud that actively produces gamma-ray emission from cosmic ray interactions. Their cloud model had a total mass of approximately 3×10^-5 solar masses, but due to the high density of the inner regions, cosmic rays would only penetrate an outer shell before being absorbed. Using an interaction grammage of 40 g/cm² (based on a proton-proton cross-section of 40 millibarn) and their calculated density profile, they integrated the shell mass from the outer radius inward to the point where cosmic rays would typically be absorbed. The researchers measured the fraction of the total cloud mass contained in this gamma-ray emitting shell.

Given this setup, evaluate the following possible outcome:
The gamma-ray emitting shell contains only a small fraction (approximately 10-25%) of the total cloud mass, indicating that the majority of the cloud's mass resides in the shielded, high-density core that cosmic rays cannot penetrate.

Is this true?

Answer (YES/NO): YES